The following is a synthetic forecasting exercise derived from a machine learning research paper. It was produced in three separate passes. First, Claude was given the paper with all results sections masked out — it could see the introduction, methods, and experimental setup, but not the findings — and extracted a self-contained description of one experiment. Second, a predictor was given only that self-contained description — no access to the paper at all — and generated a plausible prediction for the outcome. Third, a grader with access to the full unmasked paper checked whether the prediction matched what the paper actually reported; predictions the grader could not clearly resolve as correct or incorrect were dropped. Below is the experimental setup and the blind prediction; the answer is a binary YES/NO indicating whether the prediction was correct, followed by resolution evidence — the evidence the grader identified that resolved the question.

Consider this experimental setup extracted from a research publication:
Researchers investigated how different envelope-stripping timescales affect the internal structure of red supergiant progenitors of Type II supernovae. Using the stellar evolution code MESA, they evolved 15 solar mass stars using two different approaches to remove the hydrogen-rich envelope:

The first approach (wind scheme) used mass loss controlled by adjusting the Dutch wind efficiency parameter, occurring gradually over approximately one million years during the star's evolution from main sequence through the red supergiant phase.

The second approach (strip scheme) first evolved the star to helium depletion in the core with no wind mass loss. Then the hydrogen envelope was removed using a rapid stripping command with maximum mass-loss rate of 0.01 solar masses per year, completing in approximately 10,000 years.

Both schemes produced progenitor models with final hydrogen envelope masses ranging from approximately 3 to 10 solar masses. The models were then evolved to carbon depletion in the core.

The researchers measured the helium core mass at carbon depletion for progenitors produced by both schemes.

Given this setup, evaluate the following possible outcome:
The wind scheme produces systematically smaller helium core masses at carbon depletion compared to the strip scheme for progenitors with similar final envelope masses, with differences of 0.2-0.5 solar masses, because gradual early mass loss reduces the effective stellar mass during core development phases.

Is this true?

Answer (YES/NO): NO